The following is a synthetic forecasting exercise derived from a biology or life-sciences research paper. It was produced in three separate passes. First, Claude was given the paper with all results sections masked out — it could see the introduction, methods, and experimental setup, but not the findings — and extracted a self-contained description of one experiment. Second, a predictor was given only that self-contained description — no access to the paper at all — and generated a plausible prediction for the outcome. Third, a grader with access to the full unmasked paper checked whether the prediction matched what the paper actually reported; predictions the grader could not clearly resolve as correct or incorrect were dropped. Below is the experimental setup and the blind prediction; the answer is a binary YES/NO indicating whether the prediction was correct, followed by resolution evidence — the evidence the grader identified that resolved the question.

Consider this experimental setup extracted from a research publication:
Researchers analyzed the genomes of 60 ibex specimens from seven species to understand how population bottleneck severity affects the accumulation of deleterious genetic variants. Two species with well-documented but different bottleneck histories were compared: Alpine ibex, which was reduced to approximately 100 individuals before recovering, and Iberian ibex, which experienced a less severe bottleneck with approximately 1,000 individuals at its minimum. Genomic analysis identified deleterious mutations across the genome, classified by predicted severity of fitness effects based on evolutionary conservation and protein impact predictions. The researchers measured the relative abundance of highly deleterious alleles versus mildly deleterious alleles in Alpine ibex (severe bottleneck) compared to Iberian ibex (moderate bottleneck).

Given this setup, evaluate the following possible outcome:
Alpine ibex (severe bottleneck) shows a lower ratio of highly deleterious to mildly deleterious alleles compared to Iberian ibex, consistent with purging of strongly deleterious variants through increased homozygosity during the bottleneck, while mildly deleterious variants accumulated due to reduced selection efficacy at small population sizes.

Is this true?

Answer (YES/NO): YES